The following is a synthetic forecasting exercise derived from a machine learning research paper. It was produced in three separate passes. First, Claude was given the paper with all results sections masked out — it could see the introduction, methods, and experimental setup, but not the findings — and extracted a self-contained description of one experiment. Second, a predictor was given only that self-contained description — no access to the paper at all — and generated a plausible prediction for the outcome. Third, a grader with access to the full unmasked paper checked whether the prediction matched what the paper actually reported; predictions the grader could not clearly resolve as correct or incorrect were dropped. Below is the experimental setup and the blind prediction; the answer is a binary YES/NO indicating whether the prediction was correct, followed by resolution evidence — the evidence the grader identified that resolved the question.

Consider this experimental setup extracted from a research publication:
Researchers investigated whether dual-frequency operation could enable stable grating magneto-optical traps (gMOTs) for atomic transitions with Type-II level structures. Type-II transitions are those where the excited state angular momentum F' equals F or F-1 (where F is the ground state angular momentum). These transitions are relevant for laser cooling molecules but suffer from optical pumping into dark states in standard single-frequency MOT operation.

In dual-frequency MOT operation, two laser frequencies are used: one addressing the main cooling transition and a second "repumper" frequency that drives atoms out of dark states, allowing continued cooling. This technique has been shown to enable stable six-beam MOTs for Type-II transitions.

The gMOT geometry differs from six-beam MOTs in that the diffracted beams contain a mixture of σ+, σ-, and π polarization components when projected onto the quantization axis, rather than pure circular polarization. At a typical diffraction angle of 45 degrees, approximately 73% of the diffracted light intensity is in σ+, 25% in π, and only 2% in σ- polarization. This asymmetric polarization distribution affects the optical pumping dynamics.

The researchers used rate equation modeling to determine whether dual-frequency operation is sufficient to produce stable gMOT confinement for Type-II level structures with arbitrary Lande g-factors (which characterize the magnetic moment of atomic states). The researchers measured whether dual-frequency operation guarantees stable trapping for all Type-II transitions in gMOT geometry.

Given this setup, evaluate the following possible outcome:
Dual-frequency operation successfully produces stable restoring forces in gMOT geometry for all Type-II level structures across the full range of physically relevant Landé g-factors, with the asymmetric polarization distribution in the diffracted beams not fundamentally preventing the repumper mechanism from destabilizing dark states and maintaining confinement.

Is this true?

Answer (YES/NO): NO